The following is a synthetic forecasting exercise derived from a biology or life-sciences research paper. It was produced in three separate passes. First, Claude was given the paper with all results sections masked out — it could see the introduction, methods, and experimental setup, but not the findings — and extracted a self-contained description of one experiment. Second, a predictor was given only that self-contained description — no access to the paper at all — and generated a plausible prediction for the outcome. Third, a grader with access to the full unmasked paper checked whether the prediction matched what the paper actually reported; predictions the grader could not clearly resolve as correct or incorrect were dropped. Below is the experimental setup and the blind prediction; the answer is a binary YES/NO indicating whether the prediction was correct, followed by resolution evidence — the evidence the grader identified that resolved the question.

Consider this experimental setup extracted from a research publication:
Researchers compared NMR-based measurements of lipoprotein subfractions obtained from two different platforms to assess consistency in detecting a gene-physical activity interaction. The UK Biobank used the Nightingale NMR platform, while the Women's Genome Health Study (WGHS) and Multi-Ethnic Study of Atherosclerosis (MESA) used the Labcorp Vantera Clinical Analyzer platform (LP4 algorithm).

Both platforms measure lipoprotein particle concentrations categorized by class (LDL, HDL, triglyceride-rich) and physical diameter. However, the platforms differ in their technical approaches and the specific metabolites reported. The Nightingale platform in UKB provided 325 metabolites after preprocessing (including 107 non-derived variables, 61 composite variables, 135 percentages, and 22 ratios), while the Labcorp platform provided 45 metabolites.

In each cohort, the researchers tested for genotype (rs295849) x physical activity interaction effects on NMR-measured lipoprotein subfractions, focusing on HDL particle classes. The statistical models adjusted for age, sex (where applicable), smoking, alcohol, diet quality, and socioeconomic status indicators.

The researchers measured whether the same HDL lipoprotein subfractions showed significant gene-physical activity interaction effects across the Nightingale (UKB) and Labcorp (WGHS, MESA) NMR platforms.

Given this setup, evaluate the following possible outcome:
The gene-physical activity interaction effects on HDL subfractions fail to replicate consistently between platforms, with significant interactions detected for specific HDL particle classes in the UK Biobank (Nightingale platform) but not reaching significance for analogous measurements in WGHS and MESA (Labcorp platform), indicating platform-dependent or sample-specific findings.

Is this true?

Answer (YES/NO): NO